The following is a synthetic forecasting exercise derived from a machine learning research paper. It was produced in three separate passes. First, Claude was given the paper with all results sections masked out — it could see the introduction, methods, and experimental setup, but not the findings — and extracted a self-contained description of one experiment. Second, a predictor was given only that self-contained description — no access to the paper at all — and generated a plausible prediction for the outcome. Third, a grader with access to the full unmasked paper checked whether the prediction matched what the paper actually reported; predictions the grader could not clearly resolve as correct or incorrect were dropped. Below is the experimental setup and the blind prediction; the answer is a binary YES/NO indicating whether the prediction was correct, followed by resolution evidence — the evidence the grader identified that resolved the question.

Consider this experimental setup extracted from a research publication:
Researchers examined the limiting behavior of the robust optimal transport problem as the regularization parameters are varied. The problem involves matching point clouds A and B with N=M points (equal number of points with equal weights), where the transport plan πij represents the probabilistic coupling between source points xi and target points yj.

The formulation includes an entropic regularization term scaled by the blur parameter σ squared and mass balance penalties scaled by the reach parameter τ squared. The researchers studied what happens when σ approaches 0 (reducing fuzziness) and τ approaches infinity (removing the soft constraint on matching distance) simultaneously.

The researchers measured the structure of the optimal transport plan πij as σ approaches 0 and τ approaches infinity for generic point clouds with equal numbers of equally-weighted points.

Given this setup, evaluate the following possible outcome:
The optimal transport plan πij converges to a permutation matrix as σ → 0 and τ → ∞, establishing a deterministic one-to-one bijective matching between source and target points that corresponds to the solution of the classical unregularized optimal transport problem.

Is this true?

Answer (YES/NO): YES